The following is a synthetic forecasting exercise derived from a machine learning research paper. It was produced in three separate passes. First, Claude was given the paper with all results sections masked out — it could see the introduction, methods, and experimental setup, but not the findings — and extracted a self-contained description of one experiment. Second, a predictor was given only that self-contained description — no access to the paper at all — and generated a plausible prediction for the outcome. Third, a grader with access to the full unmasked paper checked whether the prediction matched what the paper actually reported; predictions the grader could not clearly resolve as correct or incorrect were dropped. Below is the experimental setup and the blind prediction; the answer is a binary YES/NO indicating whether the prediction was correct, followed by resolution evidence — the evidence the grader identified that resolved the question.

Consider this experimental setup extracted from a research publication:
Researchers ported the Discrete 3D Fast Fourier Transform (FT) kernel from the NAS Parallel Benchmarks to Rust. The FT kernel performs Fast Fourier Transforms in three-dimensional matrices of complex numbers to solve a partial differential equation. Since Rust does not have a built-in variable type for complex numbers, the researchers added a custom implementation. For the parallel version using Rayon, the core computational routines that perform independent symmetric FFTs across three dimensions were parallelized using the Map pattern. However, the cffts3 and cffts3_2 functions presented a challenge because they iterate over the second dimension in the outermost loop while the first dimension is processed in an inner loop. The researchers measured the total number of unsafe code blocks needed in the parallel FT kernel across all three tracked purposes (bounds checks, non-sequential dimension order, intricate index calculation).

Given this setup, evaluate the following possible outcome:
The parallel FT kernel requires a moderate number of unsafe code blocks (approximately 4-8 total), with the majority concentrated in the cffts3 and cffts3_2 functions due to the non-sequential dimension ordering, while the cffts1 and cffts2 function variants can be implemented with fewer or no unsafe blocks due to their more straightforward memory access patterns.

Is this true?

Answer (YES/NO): NO